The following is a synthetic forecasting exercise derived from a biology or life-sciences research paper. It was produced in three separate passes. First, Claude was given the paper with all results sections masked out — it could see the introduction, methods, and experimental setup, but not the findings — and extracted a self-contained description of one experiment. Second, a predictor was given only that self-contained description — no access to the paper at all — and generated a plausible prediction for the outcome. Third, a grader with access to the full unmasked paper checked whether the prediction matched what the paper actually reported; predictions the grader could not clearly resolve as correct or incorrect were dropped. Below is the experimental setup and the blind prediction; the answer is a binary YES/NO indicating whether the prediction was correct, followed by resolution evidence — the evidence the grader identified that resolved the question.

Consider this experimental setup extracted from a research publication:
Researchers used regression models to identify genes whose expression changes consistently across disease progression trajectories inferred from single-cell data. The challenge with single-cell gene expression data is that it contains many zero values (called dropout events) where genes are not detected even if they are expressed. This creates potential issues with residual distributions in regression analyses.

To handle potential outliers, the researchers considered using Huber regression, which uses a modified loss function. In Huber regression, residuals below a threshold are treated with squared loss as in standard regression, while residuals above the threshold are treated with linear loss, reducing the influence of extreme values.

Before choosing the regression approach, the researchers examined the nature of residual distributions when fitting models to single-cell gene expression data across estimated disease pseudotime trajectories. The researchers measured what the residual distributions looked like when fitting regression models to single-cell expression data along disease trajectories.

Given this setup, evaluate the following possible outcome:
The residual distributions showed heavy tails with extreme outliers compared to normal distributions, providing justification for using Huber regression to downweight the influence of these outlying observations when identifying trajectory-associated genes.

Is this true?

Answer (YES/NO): NO